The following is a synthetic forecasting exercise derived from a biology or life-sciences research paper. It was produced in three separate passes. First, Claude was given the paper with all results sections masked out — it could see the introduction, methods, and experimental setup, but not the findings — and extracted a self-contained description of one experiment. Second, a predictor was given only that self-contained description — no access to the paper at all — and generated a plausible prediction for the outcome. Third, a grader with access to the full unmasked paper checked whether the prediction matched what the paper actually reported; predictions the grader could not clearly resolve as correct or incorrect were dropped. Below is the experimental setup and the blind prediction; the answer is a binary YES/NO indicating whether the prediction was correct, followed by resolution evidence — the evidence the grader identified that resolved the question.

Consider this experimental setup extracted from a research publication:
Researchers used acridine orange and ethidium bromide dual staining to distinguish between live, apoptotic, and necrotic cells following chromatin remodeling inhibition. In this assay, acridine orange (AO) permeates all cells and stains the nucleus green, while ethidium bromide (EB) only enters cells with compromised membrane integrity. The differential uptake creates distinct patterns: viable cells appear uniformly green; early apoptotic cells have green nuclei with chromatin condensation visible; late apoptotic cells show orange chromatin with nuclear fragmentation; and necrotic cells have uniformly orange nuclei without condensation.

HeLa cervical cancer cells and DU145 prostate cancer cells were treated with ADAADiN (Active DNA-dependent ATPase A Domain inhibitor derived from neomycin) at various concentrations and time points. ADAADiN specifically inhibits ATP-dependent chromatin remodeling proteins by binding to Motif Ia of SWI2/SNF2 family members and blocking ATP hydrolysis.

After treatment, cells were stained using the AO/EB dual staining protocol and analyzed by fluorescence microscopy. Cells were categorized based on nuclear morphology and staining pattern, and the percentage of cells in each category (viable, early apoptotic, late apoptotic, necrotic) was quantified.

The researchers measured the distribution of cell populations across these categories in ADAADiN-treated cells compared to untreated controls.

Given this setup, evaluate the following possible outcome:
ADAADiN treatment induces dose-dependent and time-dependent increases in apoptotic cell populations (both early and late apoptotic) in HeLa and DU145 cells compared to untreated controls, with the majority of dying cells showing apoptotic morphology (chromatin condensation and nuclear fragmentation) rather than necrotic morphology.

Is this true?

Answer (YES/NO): NO